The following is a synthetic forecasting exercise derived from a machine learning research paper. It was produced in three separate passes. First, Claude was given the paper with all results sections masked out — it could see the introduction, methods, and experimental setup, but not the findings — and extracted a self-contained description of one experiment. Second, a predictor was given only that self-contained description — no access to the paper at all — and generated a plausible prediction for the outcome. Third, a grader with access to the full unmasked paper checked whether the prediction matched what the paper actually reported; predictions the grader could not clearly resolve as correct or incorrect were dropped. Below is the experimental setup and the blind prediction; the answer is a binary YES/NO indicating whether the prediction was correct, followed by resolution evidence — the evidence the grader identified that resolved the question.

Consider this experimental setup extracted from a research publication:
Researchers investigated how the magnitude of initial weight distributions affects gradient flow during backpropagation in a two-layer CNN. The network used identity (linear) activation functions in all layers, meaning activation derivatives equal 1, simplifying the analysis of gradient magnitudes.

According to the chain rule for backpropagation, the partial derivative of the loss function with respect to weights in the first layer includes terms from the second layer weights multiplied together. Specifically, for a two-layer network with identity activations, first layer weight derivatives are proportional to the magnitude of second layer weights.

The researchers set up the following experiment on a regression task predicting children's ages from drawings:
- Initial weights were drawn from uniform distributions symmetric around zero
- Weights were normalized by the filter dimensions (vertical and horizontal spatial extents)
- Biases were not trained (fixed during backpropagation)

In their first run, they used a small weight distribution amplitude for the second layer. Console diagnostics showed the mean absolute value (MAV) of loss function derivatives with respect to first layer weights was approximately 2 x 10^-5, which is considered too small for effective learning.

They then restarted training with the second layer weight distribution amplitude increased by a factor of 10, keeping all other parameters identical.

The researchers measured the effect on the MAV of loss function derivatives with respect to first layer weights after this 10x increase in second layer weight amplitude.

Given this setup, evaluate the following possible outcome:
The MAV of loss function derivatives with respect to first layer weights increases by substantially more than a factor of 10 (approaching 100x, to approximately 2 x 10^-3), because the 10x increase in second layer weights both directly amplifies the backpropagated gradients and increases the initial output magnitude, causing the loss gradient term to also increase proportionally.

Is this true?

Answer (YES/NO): NO